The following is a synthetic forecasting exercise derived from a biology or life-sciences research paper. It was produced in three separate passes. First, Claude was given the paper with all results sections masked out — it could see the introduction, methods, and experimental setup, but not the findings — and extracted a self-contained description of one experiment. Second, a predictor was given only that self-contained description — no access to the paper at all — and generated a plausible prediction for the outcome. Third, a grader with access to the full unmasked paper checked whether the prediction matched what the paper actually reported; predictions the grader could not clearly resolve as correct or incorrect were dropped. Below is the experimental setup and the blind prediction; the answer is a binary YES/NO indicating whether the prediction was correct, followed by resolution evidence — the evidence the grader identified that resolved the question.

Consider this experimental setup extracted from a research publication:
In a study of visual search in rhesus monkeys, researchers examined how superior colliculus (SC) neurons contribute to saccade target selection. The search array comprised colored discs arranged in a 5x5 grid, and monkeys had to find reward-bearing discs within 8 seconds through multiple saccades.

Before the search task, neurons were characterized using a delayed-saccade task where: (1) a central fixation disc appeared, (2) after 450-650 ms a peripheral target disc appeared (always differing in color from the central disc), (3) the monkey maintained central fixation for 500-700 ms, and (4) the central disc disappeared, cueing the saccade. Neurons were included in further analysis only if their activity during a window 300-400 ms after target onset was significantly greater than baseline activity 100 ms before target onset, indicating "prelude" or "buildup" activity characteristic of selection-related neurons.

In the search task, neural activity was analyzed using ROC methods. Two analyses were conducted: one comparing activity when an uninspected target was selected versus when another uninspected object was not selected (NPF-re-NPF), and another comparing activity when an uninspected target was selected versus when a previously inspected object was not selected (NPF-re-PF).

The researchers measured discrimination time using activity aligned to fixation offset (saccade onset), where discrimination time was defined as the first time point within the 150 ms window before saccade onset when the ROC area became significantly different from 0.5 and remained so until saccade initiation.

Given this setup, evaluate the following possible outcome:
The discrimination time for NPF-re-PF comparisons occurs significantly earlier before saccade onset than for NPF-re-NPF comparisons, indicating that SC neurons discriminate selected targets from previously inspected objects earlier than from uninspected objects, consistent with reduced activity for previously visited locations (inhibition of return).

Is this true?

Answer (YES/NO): YES